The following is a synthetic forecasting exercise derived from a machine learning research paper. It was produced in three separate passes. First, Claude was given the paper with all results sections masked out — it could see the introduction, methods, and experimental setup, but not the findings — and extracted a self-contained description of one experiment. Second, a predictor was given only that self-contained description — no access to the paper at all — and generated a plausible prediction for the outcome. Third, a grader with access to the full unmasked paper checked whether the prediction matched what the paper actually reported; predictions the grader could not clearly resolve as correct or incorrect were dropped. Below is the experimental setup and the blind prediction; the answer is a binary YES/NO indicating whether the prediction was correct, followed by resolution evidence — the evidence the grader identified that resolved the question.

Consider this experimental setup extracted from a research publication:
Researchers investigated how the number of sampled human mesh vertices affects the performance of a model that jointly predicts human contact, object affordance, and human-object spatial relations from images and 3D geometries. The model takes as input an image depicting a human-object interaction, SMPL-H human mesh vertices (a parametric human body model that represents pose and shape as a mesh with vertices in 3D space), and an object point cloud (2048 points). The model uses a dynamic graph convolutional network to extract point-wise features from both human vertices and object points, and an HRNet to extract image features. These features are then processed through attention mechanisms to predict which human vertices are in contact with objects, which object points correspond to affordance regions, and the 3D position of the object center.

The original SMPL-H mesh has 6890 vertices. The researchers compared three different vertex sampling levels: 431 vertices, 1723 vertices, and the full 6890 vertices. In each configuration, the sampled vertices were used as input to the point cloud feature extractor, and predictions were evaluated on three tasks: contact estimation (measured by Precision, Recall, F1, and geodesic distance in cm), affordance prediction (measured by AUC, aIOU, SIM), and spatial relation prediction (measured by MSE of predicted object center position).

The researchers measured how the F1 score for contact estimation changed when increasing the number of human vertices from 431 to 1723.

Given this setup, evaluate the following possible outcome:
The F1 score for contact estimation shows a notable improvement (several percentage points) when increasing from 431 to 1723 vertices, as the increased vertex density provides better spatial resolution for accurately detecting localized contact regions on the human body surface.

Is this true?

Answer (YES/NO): YES